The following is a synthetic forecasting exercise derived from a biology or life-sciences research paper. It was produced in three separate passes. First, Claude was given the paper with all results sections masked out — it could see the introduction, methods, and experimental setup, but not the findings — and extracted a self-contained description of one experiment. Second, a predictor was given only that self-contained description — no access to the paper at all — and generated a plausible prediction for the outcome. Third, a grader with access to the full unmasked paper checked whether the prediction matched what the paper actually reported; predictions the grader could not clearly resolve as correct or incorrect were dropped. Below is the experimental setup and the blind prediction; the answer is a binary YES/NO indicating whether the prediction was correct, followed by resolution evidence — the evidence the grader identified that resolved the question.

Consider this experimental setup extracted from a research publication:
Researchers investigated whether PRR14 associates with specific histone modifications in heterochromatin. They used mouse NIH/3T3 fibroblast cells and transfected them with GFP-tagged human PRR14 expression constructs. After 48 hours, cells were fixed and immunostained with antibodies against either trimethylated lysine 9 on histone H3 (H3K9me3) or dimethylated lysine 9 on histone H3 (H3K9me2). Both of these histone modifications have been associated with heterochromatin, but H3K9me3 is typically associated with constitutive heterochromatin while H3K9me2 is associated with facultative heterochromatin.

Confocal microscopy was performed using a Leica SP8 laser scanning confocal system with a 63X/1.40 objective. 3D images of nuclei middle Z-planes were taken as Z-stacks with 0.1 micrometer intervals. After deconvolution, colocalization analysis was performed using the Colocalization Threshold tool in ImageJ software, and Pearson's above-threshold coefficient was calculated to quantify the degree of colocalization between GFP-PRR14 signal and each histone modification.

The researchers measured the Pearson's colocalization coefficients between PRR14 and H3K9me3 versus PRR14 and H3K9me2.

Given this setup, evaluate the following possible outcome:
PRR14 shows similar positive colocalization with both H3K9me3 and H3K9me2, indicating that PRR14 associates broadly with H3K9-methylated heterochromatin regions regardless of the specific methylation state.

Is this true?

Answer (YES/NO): NO